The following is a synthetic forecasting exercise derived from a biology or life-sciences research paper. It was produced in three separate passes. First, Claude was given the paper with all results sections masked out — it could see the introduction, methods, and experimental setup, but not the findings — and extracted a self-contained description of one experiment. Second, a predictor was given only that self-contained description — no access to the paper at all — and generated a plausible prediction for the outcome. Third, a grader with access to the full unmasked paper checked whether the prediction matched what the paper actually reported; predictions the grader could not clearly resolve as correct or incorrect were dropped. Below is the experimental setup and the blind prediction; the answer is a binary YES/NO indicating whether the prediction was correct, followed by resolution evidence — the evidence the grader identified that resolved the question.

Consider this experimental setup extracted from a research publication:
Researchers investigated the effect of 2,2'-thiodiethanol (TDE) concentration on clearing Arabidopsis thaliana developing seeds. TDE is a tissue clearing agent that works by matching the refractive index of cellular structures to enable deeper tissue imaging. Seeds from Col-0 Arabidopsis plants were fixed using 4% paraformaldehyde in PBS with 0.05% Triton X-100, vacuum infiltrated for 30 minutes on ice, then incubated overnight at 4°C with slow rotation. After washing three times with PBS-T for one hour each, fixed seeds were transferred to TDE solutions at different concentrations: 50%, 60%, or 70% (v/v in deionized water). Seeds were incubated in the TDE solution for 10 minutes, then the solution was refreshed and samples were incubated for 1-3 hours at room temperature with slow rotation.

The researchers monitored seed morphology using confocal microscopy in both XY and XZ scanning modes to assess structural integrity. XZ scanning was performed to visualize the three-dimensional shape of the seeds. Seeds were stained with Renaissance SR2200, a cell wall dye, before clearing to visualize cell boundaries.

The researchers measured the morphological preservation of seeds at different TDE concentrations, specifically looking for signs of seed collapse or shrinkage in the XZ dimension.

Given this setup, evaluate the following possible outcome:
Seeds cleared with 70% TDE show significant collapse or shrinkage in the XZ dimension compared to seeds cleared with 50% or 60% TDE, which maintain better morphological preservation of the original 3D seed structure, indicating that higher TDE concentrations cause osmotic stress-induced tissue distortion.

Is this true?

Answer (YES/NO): YES